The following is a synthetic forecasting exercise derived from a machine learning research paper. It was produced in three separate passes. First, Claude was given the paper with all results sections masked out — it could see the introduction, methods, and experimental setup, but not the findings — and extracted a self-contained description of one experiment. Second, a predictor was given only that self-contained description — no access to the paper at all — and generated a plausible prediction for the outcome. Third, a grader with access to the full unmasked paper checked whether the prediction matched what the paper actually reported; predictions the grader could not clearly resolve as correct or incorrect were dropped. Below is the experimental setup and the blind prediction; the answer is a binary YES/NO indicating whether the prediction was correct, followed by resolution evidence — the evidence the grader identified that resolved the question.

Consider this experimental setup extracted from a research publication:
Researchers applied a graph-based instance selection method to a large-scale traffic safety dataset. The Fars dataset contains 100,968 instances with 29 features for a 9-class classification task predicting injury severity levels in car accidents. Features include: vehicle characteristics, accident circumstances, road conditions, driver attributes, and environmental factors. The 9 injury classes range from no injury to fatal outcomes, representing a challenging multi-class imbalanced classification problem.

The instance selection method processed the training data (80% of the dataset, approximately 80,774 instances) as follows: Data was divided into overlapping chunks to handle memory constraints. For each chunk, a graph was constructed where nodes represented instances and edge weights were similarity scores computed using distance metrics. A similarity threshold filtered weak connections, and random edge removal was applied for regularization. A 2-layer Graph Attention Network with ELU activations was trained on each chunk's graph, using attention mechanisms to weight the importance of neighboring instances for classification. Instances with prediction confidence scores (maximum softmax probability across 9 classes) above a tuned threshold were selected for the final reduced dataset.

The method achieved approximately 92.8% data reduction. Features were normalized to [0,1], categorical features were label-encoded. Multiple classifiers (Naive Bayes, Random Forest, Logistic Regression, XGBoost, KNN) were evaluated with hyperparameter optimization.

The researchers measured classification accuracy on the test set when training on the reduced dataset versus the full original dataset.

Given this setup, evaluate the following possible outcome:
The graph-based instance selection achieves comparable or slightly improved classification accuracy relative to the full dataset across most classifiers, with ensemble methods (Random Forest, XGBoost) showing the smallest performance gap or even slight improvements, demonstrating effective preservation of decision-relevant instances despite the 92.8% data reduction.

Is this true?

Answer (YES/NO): NO